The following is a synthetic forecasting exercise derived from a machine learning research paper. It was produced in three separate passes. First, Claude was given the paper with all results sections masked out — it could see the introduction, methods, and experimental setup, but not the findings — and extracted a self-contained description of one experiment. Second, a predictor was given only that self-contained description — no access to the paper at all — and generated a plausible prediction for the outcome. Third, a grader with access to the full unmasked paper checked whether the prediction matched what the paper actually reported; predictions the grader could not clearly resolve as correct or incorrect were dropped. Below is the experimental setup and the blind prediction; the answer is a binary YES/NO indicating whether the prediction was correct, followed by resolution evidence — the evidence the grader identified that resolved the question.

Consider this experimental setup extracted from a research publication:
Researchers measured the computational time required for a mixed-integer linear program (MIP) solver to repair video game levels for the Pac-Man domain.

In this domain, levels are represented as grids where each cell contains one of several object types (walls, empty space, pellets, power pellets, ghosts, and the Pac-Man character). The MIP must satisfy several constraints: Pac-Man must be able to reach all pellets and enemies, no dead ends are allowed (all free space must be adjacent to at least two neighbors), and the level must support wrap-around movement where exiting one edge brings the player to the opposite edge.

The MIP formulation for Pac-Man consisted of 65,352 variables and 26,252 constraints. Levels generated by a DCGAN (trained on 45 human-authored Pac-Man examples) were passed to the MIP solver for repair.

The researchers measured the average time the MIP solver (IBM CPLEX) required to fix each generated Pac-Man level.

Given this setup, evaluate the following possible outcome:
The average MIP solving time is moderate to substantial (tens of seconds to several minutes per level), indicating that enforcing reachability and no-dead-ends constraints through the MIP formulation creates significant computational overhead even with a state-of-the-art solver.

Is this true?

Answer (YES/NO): NO